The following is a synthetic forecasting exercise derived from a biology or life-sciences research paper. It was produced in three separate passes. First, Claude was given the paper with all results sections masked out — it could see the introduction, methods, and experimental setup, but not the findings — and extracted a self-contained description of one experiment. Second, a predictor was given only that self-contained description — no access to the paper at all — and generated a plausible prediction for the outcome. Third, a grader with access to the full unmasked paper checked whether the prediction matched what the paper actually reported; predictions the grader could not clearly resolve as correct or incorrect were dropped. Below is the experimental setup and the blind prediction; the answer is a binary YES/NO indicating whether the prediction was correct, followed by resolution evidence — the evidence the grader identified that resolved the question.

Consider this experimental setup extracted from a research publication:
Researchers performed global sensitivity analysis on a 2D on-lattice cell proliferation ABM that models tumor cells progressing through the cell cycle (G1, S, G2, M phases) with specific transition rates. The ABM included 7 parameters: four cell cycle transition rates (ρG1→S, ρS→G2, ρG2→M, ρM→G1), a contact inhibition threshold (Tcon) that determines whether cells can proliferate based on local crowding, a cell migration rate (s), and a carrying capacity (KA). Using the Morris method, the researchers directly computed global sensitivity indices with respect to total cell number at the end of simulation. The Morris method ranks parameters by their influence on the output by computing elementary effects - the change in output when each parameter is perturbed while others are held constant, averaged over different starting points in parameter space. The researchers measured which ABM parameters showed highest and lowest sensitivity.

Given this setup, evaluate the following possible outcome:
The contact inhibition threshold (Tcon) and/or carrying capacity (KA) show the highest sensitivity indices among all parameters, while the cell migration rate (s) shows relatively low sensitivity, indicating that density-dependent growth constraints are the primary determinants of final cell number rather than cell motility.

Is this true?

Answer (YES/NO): NO